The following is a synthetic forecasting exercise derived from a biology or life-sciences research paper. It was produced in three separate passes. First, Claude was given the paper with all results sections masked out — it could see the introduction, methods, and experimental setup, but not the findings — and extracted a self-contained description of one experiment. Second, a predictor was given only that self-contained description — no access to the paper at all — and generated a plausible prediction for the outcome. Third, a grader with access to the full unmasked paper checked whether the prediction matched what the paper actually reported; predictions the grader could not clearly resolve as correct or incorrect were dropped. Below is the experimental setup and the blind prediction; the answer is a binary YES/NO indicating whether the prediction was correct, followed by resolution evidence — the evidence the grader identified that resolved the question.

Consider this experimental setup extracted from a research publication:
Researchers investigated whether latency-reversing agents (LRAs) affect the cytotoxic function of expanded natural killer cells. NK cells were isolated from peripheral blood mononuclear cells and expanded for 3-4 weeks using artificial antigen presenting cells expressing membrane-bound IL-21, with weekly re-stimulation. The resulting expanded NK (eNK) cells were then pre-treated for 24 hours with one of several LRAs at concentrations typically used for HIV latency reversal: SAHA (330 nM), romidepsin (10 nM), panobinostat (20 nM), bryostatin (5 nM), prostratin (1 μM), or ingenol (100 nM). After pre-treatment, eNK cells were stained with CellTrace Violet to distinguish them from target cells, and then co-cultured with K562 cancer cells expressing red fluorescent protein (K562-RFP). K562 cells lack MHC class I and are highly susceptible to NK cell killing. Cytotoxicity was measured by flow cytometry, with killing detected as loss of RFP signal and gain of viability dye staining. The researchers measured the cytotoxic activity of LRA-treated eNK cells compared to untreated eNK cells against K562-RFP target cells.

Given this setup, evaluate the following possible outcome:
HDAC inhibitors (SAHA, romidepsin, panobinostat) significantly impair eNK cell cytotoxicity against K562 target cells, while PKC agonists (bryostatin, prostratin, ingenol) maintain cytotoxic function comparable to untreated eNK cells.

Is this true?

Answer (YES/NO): NO